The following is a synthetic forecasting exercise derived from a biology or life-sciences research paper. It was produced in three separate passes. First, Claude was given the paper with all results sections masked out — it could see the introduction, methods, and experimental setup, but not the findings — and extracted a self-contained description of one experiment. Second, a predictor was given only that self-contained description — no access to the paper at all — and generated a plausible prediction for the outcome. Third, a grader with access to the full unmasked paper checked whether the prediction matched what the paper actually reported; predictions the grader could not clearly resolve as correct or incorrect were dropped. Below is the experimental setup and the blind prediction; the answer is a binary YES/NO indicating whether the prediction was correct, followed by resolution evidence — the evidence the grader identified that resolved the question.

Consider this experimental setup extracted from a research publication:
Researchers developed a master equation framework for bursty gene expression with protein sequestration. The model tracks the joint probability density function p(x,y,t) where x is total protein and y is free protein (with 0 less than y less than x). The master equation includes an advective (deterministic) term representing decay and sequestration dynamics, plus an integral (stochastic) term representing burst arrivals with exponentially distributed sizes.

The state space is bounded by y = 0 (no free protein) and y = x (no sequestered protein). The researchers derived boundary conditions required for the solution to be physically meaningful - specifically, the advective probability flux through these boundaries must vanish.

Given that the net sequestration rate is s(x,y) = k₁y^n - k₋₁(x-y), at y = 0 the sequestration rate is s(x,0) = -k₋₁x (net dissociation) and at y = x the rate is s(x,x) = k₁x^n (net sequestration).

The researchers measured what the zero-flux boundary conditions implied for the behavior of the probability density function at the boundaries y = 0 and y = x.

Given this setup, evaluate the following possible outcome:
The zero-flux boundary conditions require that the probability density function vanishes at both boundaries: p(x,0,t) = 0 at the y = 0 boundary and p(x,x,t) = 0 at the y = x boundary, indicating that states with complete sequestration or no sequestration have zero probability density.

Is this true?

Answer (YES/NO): YES